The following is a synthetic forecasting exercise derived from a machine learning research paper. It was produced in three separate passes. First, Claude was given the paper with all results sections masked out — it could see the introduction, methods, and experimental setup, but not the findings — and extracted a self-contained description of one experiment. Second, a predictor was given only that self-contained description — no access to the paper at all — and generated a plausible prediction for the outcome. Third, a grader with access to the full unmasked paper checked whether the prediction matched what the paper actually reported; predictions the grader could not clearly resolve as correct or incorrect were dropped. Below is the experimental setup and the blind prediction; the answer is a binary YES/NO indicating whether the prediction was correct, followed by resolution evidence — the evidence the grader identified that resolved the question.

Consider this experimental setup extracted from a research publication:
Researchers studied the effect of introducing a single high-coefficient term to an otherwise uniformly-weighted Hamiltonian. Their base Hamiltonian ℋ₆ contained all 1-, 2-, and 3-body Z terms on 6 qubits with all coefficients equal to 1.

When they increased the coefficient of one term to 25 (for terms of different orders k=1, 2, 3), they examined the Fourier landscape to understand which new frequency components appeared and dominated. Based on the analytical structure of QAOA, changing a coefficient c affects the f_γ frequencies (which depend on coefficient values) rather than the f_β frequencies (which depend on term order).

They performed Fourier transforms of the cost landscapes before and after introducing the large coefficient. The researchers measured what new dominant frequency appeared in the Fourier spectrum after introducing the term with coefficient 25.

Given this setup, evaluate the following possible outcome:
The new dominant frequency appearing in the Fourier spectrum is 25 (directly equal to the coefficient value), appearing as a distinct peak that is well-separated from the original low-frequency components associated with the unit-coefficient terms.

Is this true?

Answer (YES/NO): NO